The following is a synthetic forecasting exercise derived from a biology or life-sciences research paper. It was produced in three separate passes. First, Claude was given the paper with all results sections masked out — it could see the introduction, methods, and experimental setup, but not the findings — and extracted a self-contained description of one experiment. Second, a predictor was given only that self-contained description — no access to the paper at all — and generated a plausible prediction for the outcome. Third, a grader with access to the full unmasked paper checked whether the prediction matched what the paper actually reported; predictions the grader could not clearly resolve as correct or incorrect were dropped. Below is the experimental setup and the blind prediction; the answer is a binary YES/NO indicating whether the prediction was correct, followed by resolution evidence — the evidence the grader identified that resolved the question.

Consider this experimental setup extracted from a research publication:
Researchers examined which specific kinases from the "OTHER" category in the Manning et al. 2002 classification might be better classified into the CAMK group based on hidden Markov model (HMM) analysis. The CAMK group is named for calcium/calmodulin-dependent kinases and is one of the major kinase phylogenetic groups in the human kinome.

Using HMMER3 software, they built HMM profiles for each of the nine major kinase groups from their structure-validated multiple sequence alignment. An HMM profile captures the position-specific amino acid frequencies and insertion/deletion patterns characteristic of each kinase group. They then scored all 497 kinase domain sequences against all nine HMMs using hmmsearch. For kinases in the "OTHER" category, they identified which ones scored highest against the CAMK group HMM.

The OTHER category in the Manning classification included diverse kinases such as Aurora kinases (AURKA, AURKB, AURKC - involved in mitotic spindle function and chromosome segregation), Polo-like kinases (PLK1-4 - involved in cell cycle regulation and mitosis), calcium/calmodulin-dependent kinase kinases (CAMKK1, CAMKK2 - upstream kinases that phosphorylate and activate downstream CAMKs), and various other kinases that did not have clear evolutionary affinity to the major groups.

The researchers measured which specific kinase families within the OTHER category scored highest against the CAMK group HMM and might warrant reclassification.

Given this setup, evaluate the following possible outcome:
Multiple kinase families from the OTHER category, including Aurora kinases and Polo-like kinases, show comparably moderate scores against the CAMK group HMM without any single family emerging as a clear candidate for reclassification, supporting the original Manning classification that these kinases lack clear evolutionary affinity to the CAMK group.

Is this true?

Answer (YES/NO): NO